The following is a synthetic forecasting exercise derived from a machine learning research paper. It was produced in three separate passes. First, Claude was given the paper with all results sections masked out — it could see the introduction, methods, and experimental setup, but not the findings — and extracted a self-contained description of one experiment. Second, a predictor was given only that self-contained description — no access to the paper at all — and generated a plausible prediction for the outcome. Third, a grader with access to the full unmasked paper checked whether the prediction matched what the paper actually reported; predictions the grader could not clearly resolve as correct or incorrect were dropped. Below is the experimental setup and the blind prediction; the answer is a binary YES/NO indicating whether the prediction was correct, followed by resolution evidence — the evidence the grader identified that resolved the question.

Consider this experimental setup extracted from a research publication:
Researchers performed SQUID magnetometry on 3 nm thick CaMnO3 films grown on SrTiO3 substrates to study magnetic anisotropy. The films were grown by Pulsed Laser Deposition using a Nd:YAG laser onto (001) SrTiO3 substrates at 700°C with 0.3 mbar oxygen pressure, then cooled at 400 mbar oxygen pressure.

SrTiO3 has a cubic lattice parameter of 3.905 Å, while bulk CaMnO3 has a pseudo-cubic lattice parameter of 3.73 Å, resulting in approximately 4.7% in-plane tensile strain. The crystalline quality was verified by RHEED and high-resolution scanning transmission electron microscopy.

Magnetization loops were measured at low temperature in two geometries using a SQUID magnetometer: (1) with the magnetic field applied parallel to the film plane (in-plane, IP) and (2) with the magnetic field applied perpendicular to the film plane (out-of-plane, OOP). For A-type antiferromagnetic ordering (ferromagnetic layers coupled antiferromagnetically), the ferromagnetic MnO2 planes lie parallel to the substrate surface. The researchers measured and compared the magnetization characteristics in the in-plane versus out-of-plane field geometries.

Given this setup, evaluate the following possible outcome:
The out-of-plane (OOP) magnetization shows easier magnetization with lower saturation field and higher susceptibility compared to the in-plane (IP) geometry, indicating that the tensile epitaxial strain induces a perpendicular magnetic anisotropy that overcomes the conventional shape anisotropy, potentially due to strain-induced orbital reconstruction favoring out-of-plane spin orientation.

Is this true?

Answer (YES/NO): NO